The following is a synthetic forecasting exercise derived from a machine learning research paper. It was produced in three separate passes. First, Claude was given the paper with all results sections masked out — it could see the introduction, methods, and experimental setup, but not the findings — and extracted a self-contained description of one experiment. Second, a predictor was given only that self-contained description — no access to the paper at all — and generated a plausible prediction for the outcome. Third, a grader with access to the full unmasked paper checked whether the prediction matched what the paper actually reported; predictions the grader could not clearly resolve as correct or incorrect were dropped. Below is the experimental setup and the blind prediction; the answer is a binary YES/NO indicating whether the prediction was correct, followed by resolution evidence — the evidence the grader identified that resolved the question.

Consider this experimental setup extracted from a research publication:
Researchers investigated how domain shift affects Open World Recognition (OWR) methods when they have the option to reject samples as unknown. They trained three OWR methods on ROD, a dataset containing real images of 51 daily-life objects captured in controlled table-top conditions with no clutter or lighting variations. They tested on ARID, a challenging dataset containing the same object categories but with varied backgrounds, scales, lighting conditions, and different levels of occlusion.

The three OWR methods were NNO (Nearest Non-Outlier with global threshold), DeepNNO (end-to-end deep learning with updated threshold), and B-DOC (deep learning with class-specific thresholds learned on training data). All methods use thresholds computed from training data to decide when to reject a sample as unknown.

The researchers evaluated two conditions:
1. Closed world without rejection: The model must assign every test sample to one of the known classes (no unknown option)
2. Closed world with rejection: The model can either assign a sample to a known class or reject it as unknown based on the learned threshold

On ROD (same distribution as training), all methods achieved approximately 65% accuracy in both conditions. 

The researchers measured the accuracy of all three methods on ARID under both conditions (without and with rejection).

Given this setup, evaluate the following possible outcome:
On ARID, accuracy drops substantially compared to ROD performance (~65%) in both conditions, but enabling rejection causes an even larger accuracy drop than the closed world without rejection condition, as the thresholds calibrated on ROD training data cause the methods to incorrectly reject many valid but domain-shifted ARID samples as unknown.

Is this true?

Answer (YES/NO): YES